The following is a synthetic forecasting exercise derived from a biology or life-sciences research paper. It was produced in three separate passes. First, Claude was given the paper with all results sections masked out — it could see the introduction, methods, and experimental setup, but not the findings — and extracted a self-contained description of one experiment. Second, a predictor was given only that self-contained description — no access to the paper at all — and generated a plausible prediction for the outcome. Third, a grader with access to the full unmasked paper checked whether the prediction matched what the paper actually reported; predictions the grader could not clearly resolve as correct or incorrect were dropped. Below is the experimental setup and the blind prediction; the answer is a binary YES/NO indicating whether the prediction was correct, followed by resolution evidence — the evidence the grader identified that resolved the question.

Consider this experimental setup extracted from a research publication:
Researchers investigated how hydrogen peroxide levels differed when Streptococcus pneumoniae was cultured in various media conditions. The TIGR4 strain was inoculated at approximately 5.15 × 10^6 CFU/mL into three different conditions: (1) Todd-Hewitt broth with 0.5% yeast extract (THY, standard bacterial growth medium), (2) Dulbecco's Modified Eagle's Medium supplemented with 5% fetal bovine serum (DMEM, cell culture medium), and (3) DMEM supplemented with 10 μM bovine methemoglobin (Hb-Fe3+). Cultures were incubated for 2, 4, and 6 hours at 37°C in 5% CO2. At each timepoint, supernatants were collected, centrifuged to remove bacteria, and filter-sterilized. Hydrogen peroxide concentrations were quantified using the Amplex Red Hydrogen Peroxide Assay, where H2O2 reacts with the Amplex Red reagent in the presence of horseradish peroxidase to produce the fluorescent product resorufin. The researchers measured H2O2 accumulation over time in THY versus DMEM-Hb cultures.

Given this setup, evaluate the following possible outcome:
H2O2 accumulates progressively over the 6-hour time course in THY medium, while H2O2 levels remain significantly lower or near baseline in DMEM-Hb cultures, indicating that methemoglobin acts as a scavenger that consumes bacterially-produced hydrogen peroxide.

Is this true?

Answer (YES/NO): YES